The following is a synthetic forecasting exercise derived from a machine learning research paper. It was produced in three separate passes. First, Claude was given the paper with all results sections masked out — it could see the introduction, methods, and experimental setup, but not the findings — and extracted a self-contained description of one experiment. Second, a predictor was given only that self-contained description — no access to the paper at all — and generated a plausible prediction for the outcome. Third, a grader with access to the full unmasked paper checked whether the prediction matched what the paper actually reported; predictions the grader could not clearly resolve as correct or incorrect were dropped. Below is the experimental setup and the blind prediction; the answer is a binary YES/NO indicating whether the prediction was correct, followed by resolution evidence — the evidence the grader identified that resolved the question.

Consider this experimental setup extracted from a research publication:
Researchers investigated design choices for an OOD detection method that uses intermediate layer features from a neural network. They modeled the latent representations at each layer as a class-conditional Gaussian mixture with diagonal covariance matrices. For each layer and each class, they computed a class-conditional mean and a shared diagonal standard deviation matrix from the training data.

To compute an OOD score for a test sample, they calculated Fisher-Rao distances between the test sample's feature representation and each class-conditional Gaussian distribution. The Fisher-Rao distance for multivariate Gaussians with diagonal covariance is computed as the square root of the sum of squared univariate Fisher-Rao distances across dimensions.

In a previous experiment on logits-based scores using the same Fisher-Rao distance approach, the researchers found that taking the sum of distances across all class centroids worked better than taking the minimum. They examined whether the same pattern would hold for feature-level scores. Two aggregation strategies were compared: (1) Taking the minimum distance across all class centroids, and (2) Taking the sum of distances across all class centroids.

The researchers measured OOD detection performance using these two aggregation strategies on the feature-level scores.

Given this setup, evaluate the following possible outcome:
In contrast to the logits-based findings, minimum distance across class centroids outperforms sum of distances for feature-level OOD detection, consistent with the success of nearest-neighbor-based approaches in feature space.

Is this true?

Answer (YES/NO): YES